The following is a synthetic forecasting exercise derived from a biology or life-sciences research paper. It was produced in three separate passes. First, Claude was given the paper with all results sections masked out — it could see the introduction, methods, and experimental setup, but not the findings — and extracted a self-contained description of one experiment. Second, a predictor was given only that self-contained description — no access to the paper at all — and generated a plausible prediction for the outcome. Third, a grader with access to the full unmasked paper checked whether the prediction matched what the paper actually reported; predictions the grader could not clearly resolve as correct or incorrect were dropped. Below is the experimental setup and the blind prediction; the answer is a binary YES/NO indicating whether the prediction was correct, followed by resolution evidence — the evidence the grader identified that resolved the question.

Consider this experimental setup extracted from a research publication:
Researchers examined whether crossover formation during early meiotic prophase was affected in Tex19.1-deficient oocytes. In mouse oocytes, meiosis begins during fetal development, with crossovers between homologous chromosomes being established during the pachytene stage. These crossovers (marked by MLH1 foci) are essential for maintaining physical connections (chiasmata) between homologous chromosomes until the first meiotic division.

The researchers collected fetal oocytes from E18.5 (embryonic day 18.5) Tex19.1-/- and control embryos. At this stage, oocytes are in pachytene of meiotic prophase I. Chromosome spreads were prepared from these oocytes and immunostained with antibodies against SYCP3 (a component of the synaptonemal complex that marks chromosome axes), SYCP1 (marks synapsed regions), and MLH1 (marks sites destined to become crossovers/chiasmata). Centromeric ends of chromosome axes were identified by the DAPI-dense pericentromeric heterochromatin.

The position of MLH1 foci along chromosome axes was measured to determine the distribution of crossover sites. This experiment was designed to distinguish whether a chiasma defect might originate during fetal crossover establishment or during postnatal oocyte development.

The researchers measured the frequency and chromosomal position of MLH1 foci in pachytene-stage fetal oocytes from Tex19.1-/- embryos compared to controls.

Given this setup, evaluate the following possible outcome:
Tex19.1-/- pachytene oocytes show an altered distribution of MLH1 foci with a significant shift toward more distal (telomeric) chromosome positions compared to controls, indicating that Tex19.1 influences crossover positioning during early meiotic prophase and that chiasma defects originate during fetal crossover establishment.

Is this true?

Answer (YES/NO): NO